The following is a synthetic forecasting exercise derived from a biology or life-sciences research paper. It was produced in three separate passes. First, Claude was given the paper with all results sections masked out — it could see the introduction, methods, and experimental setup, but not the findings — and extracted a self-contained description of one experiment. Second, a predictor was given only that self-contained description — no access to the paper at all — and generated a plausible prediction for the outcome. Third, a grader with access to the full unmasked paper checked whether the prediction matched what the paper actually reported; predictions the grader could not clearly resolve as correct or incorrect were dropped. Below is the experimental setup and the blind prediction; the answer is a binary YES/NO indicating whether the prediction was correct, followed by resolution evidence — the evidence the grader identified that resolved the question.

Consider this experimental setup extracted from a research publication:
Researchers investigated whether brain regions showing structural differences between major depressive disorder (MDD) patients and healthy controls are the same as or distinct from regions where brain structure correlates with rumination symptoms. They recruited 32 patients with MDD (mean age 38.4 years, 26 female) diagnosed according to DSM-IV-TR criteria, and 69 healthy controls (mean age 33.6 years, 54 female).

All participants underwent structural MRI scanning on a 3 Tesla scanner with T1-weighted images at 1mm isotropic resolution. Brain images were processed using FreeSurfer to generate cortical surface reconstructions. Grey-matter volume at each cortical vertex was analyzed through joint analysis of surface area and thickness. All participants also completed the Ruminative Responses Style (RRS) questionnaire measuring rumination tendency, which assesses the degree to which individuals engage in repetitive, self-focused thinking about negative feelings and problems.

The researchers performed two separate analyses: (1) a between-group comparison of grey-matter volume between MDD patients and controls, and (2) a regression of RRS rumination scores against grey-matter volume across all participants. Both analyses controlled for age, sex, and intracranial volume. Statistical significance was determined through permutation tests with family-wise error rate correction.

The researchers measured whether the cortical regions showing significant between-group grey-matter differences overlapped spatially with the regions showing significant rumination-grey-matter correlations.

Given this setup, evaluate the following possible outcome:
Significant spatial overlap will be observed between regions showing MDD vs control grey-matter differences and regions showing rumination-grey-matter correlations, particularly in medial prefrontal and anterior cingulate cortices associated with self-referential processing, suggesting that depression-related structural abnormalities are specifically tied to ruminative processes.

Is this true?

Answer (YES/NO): NO